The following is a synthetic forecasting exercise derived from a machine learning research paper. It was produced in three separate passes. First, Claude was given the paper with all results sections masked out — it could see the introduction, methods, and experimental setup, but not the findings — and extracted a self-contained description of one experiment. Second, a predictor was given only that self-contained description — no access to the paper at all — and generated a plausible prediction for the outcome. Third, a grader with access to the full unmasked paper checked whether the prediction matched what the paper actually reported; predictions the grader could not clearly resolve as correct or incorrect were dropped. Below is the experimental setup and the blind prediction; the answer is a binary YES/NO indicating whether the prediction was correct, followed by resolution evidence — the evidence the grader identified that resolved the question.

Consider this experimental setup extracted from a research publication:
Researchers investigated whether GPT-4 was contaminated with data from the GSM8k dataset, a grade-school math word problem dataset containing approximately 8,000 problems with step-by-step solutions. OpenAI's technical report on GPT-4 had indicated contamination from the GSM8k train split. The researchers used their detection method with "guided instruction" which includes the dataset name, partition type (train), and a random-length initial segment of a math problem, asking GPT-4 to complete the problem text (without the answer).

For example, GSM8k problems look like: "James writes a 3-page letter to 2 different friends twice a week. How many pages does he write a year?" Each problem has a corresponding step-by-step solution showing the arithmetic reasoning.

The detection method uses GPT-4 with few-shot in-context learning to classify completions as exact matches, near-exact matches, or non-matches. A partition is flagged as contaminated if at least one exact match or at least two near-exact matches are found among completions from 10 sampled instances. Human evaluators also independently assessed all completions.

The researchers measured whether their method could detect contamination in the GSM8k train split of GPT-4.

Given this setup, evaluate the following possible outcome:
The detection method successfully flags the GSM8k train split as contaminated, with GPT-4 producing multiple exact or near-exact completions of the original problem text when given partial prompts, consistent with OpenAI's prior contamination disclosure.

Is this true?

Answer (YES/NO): YES